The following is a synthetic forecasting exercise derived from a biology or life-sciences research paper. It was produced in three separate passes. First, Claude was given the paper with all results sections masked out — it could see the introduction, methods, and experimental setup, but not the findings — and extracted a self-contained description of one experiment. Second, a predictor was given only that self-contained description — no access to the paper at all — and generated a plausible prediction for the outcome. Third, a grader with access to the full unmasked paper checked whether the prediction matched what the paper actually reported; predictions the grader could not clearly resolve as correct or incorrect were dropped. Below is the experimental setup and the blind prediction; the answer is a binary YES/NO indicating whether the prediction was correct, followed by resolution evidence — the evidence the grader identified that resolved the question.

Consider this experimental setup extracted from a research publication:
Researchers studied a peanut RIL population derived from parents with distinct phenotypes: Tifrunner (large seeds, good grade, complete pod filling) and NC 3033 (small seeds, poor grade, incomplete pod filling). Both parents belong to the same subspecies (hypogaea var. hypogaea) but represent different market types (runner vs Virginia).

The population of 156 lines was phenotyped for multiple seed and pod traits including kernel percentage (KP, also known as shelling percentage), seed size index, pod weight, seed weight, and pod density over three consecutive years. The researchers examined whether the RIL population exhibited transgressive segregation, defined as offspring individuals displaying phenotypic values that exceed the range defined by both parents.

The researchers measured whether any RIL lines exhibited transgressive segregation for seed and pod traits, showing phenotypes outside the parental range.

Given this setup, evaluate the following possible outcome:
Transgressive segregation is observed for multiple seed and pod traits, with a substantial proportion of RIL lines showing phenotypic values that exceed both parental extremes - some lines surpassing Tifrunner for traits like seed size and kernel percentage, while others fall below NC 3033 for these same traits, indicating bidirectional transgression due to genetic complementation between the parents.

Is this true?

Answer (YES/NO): YES